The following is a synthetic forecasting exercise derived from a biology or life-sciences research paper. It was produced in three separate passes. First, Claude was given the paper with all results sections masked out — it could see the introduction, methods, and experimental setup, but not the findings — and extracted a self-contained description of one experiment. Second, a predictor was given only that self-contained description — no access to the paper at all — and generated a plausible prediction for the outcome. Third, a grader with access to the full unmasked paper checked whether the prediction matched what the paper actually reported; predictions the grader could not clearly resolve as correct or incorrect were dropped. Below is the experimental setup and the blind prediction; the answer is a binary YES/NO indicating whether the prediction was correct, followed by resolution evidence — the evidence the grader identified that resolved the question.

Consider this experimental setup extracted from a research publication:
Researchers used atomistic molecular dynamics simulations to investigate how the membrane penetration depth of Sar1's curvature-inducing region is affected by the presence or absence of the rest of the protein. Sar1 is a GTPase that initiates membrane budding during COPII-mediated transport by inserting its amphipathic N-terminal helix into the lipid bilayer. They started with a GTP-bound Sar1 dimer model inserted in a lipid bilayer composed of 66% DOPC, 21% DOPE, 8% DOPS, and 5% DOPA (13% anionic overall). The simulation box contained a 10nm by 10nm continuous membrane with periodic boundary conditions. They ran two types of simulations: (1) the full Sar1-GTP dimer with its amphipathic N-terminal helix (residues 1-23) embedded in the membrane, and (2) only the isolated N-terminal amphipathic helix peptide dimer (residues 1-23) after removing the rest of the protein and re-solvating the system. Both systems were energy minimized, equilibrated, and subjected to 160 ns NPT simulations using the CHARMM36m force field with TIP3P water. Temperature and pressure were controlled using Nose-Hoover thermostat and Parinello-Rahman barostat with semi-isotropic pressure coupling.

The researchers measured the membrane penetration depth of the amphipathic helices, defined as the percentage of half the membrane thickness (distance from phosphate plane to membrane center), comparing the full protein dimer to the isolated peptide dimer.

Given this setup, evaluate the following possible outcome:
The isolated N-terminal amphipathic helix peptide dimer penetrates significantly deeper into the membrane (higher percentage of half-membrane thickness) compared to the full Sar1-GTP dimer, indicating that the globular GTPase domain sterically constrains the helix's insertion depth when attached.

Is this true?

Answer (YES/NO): YES